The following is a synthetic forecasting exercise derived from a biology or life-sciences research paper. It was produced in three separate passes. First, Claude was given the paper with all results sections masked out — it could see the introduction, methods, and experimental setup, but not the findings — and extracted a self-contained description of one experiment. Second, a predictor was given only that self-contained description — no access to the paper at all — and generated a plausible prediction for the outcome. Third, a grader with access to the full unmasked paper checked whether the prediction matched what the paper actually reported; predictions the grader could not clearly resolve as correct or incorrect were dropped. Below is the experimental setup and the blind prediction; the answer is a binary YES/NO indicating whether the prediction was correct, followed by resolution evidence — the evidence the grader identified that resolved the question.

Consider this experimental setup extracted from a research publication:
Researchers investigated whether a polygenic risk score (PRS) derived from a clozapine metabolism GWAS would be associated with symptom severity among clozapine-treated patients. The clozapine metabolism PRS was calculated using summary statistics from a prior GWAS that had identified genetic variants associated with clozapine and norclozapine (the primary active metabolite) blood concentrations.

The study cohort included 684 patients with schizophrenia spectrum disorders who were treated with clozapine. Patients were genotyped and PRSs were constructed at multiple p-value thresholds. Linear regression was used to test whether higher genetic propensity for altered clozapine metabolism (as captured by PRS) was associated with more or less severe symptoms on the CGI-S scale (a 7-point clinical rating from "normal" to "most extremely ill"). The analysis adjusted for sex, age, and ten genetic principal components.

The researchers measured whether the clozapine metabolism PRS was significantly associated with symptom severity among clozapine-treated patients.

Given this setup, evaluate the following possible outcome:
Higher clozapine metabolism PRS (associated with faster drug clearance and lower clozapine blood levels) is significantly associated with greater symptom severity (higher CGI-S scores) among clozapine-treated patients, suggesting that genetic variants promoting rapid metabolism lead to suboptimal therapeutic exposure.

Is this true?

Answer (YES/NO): NO